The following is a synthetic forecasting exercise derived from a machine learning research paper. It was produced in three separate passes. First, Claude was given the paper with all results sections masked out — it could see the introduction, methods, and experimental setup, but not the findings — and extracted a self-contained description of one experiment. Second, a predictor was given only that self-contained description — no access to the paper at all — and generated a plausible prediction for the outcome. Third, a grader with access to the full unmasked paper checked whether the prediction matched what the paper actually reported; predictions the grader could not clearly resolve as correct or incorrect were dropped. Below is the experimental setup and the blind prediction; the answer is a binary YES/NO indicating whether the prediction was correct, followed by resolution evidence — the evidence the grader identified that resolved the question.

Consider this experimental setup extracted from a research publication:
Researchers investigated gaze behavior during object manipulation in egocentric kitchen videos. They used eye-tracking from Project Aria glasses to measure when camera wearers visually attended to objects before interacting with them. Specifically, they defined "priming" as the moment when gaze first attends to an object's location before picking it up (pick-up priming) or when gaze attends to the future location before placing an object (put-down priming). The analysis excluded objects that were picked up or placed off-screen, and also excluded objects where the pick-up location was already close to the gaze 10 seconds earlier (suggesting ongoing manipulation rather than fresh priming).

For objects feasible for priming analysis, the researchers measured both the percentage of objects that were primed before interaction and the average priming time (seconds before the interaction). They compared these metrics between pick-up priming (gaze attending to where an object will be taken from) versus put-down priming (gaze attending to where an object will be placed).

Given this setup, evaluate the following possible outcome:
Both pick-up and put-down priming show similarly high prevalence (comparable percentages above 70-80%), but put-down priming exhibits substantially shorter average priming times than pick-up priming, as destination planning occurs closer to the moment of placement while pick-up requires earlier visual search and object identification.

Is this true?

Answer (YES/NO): NO